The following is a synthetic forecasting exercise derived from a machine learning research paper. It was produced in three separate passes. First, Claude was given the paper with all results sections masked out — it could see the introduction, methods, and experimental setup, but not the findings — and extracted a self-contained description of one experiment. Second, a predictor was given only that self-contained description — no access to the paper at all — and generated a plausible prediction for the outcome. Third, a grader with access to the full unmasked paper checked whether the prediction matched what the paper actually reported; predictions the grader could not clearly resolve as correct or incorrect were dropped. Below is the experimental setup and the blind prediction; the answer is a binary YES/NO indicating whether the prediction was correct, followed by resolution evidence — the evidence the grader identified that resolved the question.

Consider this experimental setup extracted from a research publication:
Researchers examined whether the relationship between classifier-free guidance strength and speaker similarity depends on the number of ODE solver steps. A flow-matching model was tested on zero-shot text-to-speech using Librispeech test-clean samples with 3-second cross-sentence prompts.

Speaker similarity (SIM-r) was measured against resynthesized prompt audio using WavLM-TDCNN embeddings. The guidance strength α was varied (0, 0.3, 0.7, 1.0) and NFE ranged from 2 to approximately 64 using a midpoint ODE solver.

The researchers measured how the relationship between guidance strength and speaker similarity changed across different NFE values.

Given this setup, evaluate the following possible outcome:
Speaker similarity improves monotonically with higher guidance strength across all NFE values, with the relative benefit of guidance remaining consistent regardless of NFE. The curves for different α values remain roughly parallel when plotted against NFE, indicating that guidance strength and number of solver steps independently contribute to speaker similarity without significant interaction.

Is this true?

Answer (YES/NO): NO